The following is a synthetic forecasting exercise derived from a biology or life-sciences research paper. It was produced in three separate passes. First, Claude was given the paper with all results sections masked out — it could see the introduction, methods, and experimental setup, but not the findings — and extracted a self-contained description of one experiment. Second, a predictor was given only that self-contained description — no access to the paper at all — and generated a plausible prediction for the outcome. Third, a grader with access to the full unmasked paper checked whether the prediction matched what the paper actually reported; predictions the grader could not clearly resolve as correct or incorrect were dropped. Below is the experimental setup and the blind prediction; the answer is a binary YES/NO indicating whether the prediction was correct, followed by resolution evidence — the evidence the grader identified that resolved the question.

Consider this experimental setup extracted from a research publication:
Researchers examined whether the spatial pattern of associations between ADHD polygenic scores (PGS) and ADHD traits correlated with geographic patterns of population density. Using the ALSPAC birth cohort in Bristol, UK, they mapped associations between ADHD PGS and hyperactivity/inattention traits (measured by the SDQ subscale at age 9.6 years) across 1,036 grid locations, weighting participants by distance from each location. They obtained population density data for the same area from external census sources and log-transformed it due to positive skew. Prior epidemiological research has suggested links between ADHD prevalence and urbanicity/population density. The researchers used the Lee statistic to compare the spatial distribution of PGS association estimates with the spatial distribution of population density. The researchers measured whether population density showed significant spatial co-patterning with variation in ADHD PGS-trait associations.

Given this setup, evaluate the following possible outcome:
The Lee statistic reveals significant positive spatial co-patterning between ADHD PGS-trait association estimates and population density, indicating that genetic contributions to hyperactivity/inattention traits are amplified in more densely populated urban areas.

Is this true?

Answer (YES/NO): NO